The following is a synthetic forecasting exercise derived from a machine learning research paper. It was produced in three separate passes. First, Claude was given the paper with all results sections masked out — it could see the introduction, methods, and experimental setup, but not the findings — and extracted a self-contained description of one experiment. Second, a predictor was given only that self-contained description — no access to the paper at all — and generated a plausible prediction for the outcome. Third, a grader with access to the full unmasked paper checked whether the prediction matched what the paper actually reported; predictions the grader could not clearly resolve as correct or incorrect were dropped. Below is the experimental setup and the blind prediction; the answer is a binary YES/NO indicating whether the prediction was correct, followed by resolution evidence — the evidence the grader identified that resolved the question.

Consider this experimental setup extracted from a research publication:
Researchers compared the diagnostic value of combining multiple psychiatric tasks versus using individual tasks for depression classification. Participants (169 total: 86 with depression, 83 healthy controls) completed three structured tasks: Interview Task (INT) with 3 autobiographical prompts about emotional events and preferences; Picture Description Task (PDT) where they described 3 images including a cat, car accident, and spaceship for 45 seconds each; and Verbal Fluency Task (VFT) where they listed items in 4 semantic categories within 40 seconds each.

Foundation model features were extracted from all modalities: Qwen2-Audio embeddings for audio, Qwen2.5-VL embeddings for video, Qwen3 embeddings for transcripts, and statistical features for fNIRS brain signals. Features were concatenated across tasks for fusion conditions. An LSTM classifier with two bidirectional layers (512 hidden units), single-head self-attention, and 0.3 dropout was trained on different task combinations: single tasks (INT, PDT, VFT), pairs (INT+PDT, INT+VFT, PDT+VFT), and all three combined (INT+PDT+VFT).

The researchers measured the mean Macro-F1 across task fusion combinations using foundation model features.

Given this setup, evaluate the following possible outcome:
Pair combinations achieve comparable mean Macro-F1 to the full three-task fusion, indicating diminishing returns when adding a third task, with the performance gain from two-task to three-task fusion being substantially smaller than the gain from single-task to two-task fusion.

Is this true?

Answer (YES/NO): NO